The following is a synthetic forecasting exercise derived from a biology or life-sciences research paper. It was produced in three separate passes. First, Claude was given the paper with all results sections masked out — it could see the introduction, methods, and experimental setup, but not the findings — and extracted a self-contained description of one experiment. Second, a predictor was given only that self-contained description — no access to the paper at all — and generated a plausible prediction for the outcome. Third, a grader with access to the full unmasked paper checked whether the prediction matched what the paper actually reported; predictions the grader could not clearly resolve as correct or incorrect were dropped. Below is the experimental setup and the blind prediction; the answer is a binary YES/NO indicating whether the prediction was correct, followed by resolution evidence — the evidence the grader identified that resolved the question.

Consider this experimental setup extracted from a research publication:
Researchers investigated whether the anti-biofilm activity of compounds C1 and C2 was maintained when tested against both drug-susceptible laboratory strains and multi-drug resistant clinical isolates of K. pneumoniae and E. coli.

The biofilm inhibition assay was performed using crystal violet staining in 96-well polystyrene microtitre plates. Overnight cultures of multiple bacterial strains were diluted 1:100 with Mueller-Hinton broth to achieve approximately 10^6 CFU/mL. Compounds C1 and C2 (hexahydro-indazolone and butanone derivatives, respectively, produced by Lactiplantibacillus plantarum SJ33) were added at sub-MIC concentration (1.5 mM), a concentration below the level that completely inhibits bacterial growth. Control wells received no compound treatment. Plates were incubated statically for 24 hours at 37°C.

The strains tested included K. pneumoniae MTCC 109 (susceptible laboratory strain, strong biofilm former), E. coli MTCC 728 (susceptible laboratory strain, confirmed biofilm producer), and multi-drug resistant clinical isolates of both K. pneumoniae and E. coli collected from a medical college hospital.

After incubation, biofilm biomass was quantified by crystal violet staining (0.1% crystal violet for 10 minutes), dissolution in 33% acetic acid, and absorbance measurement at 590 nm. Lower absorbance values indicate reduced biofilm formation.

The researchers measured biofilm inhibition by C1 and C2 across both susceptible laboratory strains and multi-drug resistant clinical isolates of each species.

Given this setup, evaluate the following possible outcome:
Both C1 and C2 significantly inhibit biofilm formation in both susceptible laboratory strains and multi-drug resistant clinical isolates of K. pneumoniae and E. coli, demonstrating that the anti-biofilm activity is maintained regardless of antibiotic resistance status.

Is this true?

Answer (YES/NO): NO